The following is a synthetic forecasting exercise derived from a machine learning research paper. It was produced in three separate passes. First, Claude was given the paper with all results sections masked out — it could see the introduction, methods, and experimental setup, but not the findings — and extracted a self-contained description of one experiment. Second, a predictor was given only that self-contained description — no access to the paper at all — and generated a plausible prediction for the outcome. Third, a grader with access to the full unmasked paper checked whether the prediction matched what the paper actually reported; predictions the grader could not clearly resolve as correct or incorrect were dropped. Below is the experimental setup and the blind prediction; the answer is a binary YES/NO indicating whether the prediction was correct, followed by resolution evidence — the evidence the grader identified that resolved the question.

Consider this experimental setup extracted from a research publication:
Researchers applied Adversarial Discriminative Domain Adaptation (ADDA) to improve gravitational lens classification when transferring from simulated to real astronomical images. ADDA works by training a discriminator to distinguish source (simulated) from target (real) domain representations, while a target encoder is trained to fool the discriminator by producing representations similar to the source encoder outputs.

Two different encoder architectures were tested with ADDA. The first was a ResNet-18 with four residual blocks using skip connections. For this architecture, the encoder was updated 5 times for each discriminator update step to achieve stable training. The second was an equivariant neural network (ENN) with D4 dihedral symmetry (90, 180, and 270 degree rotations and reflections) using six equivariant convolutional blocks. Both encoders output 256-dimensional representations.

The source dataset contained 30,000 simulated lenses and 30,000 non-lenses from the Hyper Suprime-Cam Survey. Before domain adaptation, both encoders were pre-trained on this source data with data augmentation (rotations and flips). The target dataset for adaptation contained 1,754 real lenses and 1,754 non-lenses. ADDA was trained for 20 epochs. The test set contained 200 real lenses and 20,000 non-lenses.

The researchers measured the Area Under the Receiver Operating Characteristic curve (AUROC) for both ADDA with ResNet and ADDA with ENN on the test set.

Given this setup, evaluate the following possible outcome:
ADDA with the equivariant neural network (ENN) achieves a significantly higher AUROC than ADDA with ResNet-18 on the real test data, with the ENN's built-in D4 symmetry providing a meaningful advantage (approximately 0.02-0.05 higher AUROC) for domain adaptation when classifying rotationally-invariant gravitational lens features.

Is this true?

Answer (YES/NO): NO